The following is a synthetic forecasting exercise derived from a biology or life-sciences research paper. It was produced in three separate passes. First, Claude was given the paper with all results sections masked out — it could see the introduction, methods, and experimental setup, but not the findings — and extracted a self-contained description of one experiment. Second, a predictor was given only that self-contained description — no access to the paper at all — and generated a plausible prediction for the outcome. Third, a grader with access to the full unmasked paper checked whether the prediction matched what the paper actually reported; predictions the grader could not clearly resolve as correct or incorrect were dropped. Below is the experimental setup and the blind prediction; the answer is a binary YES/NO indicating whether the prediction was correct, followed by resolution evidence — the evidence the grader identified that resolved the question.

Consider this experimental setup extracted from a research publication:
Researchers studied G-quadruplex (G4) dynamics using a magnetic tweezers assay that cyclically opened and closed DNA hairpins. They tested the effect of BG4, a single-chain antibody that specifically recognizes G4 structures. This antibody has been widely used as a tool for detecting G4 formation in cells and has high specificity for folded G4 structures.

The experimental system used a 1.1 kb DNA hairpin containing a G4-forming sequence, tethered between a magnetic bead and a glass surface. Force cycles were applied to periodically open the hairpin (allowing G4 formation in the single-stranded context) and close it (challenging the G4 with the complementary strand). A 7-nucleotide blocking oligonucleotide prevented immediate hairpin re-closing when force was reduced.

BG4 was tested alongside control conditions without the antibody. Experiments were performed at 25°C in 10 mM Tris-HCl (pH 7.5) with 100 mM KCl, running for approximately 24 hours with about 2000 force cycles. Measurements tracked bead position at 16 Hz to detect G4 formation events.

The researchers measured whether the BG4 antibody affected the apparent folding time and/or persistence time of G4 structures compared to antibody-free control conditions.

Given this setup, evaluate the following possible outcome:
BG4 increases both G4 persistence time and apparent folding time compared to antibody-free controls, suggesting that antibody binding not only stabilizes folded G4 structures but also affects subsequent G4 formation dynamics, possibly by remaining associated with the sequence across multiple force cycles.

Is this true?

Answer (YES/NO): NO